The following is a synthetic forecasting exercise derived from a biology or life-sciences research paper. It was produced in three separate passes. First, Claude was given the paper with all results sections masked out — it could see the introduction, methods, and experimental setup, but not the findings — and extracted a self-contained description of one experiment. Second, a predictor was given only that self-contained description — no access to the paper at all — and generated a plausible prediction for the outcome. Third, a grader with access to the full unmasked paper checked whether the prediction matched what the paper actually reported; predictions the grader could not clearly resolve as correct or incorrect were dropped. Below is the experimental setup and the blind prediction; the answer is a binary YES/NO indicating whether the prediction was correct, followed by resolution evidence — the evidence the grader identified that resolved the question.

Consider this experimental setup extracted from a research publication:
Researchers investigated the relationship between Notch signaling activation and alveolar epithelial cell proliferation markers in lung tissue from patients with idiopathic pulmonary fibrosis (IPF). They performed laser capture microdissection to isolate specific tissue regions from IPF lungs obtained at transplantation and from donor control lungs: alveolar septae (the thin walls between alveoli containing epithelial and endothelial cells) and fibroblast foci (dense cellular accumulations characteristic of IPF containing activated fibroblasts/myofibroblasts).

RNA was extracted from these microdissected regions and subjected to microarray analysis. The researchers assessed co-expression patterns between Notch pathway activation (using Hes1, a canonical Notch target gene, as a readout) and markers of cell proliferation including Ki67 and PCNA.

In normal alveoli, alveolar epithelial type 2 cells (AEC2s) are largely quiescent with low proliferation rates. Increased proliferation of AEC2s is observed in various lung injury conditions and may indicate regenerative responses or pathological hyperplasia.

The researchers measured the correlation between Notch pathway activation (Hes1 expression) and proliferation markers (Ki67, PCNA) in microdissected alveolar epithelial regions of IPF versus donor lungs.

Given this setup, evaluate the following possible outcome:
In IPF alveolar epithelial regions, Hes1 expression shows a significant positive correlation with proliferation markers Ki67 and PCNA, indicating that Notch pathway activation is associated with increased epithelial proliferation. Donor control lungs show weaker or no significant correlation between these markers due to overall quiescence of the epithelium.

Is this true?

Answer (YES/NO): YES